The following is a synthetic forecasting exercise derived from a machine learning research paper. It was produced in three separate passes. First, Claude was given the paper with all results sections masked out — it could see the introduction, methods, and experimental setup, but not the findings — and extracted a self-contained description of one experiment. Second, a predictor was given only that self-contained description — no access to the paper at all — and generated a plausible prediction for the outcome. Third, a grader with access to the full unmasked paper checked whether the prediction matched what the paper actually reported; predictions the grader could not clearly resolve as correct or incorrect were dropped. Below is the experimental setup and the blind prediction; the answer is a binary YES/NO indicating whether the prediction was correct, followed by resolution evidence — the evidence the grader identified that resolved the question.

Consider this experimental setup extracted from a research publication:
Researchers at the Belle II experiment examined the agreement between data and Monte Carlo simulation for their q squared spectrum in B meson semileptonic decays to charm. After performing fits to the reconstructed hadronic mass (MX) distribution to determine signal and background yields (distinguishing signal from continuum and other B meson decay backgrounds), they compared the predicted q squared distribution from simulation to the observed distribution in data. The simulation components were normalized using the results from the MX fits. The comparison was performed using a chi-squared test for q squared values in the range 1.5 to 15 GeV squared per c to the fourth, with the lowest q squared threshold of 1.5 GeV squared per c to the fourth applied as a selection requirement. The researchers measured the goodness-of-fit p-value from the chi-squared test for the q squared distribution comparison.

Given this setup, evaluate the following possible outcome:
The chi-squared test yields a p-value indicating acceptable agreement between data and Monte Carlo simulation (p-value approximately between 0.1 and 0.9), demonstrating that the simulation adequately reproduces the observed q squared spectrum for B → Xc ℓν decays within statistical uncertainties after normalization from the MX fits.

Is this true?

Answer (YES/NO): YES